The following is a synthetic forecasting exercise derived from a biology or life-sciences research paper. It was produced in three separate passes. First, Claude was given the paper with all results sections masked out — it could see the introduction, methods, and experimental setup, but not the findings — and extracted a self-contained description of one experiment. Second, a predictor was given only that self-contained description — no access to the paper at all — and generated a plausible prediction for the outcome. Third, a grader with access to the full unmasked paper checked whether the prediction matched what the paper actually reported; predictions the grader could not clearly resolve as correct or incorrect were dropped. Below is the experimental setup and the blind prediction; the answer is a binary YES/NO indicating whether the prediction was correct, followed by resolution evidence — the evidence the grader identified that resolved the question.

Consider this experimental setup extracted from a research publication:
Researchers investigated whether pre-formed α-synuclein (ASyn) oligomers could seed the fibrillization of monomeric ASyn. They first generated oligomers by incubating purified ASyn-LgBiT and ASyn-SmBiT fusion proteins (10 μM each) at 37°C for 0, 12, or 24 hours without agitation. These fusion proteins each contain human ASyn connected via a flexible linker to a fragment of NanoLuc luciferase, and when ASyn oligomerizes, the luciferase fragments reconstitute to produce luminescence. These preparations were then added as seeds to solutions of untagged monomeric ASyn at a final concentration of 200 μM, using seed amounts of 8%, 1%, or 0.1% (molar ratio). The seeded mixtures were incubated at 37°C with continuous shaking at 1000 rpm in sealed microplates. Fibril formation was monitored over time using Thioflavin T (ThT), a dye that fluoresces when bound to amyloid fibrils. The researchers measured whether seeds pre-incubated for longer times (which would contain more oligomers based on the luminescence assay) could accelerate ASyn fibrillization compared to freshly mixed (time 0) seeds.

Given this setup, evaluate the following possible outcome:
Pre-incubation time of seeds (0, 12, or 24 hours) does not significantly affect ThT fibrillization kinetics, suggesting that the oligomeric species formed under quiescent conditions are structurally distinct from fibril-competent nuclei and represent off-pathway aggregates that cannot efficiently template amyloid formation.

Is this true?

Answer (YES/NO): NO